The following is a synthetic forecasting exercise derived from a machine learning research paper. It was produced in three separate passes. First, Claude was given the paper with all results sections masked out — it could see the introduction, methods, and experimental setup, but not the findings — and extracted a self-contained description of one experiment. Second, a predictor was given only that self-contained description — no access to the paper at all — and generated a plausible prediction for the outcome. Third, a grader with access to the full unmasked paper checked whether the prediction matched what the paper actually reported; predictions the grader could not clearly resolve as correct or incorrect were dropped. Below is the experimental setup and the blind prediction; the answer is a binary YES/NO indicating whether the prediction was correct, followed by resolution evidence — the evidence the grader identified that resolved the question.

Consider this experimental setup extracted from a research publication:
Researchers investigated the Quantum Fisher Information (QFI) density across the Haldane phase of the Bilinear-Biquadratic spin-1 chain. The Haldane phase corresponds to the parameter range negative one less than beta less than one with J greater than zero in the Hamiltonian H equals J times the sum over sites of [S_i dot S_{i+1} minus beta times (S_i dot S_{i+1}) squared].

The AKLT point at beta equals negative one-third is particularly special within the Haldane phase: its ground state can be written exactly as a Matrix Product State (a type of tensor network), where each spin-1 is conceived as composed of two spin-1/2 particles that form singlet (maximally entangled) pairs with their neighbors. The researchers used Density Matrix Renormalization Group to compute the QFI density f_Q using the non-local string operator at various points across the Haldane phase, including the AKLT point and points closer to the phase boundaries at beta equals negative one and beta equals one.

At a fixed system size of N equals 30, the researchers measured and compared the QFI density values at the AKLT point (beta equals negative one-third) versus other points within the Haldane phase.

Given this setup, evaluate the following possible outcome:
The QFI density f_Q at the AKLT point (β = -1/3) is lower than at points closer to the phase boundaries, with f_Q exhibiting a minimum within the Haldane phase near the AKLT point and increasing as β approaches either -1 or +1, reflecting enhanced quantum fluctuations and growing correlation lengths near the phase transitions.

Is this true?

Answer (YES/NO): NO